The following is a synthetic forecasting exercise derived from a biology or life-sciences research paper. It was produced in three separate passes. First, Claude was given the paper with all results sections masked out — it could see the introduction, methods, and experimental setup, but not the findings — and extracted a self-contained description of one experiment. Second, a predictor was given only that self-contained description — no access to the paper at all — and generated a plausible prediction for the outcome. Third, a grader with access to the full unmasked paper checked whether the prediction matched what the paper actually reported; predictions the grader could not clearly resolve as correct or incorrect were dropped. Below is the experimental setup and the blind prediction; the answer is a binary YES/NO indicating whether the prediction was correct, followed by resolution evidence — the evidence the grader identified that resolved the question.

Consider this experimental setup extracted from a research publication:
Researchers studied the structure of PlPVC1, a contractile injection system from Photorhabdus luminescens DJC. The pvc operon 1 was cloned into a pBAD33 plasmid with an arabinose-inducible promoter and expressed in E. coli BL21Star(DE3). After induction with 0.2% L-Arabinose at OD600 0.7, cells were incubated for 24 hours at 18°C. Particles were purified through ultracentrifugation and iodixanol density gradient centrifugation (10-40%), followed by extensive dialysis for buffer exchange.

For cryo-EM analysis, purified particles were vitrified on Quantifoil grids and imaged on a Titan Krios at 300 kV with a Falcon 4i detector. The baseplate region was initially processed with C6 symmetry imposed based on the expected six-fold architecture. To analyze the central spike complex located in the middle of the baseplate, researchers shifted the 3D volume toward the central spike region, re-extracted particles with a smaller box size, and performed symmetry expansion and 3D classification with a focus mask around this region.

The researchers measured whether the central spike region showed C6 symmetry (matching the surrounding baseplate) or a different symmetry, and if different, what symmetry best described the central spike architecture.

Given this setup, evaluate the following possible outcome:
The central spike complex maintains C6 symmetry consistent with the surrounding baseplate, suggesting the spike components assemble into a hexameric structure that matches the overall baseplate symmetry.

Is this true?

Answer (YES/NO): NO